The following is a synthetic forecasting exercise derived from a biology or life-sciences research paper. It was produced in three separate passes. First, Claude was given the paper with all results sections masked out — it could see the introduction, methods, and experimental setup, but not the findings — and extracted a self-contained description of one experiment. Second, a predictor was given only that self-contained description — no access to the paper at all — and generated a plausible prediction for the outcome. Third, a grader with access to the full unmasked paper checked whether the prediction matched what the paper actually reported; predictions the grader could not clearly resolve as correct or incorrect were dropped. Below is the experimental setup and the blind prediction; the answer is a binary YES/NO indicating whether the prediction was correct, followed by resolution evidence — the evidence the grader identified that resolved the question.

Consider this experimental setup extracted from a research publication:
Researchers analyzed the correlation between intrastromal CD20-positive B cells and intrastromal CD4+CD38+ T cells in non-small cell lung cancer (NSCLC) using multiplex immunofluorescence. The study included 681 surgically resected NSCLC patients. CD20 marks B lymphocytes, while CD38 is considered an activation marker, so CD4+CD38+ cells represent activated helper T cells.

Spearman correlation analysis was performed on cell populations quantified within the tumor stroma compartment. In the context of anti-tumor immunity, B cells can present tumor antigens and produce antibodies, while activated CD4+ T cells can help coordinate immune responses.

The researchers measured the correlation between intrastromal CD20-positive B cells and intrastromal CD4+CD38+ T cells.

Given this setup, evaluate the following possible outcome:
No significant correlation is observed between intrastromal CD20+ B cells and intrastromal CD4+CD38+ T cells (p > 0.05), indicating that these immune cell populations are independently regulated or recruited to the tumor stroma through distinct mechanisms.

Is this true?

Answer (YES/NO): NO